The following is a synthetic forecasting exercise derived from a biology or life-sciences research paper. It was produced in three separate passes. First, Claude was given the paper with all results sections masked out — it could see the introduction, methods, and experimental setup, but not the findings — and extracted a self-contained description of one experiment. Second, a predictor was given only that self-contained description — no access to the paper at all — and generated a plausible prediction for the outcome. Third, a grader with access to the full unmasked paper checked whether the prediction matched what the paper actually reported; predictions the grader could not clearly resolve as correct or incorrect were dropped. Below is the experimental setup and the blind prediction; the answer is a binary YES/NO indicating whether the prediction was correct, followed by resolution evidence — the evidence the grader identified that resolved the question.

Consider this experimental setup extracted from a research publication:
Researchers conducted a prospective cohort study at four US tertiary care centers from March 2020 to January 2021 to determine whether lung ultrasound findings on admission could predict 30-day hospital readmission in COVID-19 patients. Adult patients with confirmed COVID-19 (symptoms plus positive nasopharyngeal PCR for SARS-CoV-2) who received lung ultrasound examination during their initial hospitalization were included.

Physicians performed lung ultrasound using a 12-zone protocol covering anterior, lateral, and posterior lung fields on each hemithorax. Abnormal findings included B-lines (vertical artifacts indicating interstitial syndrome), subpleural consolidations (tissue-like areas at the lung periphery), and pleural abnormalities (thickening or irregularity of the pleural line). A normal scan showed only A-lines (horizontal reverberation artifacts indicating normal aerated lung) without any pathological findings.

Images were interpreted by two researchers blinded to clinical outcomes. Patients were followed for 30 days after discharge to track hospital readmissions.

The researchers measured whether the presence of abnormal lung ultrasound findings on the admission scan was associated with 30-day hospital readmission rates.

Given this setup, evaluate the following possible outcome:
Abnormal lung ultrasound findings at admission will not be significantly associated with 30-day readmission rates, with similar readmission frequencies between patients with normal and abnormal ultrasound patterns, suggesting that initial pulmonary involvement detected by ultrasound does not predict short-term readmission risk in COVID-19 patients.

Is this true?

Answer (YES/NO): YES